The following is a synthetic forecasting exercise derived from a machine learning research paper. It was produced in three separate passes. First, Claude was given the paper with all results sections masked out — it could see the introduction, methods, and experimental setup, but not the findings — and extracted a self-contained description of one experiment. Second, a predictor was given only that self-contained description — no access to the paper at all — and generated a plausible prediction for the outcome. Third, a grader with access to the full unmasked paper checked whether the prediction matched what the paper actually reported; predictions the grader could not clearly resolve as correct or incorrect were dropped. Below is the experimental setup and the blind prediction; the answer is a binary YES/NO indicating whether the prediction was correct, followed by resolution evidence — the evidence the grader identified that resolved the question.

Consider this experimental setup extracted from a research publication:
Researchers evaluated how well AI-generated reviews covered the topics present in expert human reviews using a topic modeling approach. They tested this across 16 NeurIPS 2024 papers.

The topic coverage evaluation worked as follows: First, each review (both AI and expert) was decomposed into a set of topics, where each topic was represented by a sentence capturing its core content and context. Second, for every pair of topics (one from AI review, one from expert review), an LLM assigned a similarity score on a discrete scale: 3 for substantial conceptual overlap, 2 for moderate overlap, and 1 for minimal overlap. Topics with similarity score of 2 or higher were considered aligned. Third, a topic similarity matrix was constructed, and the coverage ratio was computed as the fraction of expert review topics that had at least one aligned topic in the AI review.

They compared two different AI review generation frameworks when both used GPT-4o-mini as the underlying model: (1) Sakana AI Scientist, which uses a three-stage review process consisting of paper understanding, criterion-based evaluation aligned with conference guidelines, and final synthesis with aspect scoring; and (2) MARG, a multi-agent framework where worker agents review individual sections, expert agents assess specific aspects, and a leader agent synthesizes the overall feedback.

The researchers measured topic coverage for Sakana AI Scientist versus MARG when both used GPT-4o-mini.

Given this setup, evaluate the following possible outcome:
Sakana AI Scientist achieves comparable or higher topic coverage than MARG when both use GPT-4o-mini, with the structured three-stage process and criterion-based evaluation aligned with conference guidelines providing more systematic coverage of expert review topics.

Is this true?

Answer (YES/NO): YES